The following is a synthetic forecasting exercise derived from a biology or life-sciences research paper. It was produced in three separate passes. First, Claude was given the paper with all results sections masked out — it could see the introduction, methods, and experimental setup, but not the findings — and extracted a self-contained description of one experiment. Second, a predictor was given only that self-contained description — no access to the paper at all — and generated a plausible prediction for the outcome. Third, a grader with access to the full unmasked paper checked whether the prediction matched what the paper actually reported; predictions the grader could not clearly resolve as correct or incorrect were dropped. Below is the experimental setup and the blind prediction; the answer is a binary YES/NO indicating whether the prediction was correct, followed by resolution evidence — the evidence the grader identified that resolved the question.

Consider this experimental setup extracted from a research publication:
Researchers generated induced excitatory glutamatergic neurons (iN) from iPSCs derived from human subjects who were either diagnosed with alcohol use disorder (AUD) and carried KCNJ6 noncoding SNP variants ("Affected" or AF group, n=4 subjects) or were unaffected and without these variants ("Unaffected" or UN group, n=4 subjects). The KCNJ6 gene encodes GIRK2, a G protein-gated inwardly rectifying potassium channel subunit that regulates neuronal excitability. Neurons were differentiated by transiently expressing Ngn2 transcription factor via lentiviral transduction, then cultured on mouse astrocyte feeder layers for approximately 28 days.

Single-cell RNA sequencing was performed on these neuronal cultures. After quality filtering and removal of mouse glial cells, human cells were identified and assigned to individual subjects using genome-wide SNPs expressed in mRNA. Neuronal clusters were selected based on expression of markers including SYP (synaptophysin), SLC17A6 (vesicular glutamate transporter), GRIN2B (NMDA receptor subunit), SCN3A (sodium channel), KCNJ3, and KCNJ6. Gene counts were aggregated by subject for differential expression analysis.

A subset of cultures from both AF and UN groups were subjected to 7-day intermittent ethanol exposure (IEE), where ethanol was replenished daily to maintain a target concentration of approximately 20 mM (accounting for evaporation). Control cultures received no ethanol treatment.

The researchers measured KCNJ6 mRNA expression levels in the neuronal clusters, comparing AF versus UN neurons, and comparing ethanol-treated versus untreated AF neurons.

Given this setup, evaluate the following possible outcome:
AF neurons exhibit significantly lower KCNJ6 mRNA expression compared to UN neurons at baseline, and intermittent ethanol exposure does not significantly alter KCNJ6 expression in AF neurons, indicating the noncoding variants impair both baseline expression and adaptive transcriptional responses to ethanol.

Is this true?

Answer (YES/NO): NO